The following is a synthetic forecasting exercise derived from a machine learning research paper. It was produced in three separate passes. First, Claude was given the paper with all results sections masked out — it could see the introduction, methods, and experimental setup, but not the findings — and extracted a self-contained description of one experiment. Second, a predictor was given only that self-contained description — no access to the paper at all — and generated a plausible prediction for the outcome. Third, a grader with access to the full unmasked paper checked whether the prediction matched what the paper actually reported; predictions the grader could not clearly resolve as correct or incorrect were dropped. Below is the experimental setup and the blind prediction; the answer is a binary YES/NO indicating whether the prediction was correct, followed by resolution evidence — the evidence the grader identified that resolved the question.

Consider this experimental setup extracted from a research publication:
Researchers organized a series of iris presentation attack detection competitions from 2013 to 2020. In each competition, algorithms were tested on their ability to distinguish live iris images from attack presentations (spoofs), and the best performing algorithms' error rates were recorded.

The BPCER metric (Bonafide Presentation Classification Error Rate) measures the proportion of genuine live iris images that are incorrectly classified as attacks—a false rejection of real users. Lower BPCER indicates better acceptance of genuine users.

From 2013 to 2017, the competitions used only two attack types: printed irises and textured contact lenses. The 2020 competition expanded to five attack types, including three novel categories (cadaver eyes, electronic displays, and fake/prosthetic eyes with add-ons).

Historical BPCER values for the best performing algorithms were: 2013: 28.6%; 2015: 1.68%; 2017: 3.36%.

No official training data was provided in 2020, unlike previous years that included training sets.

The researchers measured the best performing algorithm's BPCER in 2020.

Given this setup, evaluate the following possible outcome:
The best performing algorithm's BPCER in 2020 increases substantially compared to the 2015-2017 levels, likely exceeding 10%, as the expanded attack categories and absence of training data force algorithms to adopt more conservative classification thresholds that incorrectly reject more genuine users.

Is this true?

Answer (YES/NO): NO